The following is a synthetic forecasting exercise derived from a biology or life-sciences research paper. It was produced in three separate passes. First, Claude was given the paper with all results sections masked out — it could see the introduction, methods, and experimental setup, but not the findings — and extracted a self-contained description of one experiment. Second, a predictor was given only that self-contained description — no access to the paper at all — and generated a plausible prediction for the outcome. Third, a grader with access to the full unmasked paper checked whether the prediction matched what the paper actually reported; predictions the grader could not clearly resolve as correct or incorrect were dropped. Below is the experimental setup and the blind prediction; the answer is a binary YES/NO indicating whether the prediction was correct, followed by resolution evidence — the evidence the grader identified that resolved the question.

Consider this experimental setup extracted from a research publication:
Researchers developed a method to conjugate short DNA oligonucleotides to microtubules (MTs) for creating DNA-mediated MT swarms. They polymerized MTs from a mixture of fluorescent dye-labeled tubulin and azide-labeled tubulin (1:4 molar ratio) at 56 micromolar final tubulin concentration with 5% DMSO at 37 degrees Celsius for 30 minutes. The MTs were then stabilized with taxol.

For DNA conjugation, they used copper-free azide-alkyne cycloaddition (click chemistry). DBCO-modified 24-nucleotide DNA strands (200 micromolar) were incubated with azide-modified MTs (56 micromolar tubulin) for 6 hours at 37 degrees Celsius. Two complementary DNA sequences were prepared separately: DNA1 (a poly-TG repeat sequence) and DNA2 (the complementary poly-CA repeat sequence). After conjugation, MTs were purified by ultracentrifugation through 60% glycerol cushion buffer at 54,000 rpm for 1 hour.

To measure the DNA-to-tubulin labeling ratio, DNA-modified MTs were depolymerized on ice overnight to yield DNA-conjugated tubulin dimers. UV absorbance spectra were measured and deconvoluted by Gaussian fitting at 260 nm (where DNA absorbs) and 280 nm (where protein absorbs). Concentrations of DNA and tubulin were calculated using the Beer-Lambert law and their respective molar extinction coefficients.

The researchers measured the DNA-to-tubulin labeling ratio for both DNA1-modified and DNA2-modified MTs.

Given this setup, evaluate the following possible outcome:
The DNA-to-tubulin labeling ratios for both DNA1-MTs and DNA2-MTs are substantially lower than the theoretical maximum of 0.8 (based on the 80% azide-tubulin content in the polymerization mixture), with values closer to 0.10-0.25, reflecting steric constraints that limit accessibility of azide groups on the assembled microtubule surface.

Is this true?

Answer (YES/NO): NO